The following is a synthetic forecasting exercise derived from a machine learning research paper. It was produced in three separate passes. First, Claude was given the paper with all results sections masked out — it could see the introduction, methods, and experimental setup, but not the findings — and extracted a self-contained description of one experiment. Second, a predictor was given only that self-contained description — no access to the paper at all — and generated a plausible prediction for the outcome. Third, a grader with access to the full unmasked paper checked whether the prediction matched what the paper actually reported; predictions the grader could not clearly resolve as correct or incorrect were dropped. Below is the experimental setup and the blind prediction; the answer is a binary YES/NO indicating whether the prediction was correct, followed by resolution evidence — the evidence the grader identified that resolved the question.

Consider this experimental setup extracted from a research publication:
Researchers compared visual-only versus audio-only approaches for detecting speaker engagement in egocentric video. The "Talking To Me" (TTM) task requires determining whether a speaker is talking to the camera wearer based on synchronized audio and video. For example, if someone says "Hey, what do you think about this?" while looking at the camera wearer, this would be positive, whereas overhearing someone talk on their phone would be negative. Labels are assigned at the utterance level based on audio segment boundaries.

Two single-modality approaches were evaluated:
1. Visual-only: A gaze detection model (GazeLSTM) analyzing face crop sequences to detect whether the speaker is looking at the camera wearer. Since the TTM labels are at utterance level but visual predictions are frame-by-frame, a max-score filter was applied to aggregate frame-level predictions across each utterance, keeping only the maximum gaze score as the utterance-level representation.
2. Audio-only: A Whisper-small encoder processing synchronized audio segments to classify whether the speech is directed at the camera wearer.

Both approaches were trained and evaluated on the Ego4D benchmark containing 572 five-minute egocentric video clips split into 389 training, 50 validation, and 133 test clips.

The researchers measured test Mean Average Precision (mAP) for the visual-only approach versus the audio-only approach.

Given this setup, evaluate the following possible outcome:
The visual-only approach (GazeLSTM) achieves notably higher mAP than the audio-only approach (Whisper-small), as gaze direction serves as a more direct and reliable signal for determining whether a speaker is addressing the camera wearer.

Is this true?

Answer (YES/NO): NO